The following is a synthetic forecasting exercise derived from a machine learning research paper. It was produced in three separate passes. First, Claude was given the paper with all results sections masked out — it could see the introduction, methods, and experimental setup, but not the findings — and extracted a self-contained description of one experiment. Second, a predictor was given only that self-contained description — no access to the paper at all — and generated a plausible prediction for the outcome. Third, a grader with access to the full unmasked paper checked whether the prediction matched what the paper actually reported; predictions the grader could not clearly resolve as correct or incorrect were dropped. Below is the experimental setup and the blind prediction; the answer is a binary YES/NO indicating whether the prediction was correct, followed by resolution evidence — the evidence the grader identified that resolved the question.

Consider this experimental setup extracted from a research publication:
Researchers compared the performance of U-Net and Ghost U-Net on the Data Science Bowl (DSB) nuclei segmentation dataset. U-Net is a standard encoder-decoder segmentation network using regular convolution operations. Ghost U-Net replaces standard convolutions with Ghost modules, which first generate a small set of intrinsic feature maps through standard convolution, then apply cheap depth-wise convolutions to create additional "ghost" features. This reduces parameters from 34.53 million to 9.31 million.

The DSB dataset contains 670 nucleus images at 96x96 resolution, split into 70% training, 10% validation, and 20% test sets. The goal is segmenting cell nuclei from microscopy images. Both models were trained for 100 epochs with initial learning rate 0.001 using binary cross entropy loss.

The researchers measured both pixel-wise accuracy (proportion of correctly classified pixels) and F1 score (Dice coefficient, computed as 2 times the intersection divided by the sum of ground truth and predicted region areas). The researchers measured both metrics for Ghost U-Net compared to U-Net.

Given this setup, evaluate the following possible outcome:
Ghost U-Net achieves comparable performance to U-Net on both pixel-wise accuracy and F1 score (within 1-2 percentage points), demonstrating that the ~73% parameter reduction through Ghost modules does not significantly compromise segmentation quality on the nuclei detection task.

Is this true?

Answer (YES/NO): YES